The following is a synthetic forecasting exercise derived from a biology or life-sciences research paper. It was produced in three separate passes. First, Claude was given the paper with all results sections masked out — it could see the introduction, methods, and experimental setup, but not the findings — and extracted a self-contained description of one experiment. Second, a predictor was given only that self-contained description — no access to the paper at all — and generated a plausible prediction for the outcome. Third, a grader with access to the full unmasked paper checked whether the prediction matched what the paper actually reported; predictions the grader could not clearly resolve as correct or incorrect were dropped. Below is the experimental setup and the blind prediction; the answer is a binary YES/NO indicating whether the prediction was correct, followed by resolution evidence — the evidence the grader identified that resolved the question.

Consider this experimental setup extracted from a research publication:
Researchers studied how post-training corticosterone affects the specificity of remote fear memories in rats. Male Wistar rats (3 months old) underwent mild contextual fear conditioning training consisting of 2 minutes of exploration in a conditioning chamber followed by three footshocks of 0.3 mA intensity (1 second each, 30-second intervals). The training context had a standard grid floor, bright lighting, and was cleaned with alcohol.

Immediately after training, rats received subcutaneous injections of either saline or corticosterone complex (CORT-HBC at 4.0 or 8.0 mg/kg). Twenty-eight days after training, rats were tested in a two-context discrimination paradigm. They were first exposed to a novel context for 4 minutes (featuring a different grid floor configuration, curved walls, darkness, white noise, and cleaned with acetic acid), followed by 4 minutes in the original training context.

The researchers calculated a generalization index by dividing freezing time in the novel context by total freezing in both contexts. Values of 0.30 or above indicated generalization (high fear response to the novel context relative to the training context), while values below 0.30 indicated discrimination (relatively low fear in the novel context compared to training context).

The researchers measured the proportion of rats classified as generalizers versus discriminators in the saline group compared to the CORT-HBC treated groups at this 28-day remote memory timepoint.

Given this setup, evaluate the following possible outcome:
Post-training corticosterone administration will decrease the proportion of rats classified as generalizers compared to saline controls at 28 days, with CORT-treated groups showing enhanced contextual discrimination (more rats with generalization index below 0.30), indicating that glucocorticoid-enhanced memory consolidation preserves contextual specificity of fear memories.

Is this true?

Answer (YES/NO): NO